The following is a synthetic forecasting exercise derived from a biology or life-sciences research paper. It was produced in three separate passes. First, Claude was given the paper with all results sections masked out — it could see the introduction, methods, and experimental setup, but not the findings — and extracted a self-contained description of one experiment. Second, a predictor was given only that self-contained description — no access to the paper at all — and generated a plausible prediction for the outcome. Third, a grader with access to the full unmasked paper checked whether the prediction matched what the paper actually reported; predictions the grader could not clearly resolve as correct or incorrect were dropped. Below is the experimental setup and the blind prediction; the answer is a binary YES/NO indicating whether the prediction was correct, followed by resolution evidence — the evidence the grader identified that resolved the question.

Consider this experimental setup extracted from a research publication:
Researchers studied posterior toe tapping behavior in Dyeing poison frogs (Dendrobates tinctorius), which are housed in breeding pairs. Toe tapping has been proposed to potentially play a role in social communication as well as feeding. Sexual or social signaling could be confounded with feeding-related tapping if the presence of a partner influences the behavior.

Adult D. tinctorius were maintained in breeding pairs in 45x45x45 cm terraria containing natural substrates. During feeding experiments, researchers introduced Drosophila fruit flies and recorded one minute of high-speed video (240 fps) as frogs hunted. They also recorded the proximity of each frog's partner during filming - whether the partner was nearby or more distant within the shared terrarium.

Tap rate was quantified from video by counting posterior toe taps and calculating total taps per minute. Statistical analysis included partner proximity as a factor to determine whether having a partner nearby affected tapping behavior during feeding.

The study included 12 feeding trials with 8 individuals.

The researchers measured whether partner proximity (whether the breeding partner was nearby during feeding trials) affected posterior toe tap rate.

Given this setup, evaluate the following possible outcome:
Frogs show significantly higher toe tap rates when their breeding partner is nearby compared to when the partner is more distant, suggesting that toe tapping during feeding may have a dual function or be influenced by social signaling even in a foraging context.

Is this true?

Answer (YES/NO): YES